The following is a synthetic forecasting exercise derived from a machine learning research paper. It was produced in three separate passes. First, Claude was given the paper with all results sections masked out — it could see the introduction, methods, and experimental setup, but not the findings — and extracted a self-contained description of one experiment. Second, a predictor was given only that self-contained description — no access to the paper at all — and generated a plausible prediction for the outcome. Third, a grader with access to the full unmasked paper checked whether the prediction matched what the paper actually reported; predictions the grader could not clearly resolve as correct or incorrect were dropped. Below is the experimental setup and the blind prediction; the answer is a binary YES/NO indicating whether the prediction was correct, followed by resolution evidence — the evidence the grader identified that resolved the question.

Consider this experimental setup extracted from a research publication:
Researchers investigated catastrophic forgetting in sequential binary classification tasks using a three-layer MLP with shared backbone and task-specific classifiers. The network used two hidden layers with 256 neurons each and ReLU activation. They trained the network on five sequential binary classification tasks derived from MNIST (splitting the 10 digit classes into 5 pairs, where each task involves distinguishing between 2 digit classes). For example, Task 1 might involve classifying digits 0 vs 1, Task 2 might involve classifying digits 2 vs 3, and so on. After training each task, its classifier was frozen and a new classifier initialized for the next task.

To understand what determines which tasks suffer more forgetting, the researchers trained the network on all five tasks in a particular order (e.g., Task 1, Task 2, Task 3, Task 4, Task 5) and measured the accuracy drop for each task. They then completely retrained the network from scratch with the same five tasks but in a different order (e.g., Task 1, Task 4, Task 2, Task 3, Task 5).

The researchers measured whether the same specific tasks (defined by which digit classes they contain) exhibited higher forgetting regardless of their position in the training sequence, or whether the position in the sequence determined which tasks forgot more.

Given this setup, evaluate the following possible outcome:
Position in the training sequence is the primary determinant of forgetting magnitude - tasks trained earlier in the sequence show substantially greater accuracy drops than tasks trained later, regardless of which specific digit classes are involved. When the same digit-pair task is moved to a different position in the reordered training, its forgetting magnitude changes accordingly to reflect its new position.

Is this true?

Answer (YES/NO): NO